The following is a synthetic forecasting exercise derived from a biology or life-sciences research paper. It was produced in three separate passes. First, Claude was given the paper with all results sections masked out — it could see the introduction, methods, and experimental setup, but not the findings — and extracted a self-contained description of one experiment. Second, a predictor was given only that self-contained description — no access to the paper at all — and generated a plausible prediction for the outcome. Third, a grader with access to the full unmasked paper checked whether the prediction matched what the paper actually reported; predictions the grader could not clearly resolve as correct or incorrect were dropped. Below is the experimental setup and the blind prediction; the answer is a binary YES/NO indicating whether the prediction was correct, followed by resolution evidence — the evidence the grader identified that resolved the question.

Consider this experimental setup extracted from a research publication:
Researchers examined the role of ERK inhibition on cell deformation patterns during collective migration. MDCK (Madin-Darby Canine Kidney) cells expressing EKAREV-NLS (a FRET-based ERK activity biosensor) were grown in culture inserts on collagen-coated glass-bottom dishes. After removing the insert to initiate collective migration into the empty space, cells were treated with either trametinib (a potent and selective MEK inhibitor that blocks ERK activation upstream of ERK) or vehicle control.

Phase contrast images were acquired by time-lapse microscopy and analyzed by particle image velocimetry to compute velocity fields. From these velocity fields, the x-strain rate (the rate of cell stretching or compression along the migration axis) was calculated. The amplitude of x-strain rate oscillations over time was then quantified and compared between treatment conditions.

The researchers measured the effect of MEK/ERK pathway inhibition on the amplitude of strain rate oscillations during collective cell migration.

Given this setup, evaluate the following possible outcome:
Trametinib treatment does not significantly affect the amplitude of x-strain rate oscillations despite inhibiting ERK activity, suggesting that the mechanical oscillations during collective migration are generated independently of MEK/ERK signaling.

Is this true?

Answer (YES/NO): NO